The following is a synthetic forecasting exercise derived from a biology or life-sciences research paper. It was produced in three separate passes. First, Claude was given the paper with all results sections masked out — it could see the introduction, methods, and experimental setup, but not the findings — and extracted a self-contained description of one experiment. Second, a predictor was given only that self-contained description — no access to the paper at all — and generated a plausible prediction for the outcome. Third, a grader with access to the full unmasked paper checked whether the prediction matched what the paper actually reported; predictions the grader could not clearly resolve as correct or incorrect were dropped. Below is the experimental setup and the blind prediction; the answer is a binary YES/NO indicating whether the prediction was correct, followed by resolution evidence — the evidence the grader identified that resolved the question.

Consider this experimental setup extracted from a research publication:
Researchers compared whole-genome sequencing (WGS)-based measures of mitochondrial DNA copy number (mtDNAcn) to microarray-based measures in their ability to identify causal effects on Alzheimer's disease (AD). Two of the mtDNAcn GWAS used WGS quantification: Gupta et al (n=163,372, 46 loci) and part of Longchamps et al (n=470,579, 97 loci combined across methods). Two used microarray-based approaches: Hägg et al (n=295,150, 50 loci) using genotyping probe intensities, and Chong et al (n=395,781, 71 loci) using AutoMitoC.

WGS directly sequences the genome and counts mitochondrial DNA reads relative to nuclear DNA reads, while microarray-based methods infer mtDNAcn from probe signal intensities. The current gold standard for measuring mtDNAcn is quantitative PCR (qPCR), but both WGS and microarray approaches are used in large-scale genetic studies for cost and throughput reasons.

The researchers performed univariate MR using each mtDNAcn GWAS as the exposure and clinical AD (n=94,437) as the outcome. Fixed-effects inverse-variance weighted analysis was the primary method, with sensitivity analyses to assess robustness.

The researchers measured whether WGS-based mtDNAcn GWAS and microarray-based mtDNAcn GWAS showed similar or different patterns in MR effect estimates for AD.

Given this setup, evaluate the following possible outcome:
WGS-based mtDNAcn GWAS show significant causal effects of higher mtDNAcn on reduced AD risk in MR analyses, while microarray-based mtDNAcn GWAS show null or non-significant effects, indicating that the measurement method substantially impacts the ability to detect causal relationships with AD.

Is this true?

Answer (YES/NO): NO